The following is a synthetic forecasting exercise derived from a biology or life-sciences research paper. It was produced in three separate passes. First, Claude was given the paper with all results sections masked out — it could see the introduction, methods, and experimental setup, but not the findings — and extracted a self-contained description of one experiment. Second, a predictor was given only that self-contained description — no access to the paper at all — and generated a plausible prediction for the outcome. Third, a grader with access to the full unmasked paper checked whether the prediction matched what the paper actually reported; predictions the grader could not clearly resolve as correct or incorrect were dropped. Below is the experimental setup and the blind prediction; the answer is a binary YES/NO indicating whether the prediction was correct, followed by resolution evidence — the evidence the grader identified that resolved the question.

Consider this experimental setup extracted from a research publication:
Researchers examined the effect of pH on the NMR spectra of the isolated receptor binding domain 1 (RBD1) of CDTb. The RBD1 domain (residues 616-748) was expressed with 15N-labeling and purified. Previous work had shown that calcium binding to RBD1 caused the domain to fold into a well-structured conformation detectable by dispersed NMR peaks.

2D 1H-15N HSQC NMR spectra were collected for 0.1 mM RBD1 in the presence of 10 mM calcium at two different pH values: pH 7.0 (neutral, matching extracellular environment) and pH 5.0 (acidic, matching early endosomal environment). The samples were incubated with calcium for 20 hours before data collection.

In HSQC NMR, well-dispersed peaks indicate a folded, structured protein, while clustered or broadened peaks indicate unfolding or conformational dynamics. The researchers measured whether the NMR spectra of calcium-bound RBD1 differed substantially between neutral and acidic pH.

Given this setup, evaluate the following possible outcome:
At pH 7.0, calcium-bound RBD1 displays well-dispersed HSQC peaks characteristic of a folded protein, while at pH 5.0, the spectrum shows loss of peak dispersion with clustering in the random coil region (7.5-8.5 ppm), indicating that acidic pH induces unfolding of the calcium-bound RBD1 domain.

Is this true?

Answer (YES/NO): NO